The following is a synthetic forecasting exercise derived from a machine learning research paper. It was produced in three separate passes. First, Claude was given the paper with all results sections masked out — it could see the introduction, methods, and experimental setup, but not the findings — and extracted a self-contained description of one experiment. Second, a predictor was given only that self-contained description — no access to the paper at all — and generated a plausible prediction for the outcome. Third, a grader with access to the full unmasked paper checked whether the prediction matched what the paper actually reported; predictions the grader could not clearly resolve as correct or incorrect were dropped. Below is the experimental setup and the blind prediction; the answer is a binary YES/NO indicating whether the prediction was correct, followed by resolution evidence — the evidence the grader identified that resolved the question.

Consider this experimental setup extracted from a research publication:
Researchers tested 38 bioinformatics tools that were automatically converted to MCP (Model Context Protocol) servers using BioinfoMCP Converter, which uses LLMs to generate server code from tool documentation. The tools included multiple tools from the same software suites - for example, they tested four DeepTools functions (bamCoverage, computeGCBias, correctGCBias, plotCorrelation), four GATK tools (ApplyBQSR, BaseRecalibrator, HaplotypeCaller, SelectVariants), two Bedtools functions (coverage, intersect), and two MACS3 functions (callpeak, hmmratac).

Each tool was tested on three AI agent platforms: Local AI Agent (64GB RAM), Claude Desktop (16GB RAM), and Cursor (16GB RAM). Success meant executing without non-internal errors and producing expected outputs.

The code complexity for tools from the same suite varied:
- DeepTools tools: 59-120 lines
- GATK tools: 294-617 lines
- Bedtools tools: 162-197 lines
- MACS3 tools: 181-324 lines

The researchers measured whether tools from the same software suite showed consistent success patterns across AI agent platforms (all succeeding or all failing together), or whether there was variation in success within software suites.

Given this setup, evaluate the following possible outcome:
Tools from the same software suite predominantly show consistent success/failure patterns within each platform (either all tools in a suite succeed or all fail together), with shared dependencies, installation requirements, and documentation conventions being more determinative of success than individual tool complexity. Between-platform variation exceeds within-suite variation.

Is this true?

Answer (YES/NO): YES